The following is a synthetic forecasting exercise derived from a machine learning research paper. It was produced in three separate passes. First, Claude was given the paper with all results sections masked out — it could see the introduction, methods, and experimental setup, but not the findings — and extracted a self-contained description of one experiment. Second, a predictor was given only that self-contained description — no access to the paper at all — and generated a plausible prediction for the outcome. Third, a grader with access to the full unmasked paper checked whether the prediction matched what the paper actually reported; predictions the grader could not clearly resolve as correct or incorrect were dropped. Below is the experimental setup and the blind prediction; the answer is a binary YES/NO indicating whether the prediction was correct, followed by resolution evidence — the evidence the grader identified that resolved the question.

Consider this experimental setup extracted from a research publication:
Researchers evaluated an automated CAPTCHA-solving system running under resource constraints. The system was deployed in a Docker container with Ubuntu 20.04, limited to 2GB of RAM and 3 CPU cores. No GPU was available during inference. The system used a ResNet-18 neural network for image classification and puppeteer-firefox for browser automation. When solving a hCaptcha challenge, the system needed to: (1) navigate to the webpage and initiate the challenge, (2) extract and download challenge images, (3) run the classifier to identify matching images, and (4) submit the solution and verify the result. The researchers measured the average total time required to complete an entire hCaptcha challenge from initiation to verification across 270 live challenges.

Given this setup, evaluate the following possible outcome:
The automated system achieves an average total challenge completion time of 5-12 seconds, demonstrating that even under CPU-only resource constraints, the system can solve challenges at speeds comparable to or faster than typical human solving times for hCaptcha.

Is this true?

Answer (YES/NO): NO